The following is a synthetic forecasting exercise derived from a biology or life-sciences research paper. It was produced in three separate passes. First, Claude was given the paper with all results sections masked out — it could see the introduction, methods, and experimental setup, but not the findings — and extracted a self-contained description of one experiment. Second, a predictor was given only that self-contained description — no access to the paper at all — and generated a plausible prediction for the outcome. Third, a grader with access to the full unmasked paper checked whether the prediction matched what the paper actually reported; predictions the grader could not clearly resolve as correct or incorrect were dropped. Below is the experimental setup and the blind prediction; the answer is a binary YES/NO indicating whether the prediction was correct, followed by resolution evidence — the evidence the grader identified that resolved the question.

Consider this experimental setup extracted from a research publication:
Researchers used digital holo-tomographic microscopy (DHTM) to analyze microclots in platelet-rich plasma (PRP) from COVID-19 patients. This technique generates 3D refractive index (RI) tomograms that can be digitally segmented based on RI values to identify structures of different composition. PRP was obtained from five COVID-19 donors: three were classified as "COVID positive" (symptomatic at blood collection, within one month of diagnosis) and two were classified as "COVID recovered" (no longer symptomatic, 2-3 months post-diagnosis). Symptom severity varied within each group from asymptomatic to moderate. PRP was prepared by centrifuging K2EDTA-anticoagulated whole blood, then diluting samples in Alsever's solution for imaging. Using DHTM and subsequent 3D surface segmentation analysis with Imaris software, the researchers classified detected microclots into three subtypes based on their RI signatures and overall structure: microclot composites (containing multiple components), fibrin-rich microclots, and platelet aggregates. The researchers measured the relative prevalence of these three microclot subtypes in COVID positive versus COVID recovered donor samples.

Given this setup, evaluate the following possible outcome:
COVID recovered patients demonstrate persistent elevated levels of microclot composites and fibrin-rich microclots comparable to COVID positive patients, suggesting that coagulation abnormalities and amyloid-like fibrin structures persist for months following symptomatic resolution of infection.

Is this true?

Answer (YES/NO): NO